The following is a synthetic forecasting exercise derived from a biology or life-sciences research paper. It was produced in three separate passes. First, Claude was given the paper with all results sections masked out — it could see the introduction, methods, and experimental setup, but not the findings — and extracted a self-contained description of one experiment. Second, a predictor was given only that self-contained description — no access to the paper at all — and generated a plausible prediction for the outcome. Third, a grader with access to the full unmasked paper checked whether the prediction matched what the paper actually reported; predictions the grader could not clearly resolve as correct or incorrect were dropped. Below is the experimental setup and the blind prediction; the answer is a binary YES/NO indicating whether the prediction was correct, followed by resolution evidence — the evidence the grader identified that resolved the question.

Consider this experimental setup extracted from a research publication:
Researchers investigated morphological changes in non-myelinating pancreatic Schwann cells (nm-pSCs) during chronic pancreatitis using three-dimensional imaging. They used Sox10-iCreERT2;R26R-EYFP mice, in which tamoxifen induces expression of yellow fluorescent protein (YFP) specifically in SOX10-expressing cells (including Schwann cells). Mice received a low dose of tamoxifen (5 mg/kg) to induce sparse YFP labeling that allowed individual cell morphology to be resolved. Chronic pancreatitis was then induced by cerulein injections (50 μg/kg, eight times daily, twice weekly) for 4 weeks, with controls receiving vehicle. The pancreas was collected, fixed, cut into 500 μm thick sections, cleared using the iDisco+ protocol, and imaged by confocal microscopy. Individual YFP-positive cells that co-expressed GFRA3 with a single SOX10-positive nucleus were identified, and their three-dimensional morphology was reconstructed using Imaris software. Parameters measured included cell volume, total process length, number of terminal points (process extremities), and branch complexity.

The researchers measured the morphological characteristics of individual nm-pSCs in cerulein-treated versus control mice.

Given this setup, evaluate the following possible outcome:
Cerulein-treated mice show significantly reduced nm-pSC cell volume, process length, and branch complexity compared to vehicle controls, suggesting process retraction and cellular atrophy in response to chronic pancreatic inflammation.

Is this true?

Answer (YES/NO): NO